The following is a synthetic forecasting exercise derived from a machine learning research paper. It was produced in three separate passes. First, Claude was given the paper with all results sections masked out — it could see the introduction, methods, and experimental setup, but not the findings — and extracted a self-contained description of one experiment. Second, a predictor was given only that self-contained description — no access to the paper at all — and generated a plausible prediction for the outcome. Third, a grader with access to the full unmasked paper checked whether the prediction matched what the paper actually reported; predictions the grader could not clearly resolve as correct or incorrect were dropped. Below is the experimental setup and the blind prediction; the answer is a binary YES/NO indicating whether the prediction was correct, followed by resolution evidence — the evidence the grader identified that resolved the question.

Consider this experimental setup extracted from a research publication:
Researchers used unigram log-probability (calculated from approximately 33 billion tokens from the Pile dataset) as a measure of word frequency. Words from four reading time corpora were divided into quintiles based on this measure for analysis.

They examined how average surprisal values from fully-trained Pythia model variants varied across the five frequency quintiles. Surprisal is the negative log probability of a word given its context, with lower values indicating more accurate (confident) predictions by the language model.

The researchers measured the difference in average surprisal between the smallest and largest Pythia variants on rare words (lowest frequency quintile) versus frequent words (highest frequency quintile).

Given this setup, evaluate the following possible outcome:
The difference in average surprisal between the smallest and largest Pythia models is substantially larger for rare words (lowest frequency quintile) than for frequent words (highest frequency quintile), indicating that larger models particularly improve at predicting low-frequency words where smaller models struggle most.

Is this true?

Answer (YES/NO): YES